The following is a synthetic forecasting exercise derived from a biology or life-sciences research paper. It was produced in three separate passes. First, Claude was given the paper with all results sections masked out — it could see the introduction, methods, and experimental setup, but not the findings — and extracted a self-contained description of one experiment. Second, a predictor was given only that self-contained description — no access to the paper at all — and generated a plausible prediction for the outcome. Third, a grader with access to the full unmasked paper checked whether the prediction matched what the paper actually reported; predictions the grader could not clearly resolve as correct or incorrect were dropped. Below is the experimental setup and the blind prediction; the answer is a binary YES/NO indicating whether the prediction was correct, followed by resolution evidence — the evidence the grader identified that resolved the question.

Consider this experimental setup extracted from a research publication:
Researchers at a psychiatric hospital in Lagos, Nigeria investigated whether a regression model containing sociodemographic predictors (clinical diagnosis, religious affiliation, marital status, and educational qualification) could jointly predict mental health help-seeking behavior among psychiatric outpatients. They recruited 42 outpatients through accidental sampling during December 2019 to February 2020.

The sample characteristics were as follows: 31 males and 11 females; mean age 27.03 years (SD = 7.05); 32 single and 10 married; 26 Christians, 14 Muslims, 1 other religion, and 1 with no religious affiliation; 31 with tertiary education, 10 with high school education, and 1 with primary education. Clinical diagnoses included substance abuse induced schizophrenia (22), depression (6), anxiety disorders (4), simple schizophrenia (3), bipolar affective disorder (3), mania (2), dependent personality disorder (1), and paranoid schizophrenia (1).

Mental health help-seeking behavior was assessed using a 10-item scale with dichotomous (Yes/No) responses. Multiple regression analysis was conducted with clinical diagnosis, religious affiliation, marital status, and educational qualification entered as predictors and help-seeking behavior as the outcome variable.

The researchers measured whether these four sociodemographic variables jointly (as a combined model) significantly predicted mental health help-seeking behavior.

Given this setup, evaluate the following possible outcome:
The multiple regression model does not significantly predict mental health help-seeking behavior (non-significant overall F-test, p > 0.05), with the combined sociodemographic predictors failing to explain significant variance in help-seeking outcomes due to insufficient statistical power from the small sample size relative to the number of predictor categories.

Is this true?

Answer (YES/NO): NO